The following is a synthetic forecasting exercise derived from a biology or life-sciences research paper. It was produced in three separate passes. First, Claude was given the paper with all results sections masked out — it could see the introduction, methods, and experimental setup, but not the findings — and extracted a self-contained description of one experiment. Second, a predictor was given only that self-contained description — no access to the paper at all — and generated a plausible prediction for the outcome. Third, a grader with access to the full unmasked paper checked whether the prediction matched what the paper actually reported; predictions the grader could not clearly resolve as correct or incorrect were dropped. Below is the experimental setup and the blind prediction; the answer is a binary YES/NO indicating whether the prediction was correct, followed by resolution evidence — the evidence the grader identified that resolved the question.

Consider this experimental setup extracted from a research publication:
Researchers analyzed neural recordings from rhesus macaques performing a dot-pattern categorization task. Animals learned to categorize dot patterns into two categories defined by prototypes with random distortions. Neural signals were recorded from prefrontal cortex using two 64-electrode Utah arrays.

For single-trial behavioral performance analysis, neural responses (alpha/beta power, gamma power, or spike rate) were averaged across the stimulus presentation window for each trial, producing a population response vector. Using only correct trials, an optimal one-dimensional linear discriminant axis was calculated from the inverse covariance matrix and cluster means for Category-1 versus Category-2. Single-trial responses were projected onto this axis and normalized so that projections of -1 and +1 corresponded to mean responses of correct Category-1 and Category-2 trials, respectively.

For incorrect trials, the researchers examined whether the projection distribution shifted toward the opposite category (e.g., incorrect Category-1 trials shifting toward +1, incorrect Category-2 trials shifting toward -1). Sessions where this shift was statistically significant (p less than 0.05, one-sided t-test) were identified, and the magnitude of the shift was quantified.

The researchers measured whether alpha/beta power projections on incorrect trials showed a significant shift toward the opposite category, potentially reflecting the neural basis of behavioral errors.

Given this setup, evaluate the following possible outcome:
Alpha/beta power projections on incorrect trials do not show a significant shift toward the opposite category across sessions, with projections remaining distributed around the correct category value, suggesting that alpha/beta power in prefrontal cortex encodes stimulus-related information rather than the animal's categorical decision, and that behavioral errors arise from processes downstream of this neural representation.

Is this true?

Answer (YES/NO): NO